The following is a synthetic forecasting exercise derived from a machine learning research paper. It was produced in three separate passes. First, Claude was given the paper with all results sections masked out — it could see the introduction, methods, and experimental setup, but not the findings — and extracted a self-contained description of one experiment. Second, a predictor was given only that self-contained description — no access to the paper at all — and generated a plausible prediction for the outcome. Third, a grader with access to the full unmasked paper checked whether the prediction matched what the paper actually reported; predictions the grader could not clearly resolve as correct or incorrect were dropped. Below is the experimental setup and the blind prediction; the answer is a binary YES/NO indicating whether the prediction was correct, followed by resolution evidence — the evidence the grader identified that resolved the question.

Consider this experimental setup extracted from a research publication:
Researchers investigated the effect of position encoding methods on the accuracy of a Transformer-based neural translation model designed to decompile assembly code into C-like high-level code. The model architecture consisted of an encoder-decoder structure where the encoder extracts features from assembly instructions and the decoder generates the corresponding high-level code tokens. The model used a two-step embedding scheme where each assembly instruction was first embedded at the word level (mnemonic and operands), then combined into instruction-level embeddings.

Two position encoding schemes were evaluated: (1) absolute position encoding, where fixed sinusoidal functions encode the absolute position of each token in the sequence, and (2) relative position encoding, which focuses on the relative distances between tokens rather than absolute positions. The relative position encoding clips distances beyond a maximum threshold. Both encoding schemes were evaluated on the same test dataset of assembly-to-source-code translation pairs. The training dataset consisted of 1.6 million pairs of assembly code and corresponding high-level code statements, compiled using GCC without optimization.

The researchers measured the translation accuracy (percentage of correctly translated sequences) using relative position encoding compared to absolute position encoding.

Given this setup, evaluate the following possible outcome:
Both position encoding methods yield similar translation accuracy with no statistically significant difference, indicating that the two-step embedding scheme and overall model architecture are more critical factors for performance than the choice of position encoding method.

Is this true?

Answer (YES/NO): NO